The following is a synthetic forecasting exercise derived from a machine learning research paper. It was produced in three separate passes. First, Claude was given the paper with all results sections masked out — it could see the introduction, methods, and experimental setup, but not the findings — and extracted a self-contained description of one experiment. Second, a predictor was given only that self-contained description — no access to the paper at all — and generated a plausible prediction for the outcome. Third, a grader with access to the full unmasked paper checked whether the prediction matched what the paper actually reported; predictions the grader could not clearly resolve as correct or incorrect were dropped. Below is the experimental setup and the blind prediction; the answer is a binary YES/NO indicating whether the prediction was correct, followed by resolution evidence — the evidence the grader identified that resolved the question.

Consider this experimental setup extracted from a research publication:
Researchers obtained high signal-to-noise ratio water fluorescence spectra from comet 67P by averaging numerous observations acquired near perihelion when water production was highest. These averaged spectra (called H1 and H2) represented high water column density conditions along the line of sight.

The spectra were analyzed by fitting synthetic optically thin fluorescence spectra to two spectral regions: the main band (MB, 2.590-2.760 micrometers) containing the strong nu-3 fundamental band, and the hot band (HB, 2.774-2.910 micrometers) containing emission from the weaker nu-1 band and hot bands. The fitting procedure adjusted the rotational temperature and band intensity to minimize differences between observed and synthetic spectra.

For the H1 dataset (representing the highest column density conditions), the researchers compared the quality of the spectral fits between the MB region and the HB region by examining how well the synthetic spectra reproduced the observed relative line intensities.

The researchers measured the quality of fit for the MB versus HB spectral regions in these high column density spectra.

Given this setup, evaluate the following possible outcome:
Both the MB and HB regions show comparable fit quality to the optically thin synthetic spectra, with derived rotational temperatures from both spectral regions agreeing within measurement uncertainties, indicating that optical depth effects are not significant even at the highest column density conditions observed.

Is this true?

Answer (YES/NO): NO